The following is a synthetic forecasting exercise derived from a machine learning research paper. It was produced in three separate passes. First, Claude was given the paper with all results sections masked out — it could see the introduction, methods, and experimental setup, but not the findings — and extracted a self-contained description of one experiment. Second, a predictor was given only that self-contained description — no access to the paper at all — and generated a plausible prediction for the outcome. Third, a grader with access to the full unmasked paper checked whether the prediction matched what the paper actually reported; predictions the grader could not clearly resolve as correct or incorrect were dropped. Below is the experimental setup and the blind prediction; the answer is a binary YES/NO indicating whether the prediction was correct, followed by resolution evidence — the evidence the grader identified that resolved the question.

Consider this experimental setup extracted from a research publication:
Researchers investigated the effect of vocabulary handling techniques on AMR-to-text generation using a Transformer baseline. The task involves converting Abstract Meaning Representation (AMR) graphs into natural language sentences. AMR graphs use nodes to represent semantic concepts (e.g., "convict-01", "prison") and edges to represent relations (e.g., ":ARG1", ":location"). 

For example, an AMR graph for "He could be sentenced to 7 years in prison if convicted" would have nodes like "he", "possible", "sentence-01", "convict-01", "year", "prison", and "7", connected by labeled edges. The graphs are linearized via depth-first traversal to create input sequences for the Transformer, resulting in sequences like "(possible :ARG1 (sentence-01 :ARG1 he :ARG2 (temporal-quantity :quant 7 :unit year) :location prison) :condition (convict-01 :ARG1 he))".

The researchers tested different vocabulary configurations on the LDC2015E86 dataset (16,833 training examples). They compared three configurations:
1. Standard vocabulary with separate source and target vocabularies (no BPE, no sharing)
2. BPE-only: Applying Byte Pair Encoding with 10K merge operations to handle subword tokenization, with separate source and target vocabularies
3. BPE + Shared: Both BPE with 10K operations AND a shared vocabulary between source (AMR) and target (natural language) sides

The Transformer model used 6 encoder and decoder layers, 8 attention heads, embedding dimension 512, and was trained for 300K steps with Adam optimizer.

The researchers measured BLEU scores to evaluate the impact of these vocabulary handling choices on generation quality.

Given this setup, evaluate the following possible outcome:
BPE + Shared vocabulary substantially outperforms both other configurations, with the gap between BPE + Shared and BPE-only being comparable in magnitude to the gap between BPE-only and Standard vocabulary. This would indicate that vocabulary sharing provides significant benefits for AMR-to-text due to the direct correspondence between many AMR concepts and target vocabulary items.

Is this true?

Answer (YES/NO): NO